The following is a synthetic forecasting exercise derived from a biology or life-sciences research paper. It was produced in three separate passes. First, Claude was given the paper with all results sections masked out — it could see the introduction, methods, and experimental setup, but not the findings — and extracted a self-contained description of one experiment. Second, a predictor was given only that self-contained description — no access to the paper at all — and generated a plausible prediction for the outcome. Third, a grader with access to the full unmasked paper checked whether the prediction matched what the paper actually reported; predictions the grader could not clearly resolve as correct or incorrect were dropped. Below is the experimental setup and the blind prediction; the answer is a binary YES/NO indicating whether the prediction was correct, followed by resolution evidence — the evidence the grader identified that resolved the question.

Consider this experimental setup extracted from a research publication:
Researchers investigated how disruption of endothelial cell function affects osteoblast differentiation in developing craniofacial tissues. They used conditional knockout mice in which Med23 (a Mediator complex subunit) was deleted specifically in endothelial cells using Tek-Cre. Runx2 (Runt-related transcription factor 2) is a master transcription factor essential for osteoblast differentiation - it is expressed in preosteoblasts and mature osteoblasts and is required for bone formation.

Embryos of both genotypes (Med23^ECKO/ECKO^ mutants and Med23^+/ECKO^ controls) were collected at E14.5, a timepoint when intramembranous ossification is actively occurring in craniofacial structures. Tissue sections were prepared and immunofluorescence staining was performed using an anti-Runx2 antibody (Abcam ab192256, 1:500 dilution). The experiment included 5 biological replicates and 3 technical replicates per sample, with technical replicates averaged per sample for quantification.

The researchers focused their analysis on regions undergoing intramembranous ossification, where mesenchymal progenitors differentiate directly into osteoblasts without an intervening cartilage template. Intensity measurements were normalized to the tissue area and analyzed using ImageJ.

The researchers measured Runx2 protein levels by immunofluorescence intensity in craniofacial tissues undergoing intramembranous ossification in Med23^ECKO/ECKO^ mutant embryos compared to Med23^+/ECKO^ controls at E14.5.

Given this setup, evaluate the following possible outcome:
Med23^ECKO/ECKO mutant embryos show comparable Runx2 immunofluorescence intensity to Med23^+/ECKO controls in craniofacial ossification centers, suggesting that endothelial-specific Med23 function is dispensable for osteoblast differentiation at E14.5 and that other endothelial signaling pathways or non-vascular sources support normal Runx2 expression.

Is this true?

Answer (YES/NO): NO